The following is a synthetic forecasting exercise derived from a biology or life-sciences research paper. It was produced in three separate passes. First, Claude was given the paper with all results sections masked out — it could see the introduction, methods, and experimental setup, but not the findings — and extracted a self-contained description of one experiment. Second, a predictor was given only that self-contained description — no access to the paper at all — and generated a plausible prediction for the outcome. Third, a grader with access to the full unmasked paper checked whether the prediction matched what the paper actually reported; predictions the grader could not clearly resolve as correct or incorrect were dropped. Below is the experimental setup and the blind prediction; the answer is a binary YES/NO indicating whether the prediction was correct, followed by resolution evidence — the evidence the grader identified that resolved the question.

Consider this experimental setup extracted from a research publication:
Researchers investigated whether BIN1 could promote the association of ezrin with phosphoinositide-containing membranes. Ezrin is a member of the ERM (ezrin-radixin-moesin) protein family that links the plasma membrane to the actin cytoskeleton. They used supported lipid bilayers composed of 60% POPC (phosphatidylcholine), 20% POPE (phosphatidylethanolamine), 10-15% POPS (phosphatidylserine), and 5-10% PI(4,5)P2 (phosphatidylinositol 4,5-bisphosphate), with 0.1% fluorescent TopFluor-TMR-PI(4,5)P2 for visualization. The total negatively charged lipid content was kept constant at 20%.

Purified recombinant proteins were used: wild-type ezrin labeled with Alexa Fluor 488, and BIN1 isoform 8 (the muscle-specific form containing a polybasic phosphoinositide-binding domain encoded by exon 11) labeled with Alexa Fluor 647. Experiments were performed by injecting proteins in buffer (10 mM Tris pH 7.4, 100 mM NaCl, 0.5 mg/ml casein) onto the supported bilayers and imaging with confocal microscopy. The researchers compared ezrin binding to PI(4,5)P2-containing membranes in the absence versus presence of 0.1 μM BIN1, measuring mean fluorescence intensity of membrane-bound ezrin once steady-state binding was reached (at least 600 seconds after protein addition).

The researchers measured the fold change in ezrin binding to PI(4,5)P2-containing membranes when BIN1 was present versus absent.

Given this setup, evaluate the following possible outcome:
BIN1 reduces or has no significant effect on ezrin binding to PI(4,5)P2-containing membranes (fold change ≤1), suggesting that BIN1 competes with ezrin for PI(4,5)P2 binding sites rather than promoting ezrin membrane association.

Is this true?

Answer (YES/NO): NO